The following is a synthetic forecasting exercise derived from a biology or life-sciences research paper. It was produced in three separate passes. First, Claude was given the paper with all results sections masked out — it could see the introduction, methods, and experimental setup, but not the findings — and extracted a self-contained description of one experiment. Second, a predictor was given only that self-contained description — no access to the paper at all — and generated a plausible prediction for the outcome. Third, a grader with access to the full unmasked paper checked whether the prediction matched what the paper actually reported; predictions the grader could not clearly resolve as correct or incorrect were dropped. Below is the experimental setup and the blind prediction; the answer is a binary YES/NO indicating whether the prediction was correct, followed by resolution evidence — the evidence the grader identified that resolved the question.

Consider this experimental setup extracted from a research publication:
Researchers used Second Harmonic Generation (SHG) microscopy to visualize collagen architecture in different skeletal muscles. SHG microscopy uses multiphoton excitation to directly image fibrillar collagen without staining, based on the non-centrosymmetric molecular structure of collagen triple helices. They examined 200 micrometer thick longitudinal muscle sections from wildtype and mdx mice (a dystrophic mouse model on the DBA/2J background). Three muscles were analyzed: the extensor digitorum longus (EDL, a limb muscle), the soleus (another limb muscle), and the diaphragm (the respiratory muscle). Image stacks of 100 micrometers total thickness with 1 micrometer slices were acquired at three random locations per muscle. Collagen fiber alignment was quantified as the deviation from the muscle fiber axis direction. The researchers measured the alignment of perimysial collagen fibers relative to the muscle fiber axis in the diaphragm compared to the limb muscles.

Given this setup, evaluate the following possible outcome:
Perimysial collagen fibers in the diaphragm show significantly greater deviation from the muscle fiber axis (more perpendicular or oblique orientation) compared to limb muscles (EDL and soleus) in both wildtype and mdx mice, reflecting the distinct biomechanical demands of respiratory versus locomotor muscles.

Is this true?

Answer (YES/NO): YES